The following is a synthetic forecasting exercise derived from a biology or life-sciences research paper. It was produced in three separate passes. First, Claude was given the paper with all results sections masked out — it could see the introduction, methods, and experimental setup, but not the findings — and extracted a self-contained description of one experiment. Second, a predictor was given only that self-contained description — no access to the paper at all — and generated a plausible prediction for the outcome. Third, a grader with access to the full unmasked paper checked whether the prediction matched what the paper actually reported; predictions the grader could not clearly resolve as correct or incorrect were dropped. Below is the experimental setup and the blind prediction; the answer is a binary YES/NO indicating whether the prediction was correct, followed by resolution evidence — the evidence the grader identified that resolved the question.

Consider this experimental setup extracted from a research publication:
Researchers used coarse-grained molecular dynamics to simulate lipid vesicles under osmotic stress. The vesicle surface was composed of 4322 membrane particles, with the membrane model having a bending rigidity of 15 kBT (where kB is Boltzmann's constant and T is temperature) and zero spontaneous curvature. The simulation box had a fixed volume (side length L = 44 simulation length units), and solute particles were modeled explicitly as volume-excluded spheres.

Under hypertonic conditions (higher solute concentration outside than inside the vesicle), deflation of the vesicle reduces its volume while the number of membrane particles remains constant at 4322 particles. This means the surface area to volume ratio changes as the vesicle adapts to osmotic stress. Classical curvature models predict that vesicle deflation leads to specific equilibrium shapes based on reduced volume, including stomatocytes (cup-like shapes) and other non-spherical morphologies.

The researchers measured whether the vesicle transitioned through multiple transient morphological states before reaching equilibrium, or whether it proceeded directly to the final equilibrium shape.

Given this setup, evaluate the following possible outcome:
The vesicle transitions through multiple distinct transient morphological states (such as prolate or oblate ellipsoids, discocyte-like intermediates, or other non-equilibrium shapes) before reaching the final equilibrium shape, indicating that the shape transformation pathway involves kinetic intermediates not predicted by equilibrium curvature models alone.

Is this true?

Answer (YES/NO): YES